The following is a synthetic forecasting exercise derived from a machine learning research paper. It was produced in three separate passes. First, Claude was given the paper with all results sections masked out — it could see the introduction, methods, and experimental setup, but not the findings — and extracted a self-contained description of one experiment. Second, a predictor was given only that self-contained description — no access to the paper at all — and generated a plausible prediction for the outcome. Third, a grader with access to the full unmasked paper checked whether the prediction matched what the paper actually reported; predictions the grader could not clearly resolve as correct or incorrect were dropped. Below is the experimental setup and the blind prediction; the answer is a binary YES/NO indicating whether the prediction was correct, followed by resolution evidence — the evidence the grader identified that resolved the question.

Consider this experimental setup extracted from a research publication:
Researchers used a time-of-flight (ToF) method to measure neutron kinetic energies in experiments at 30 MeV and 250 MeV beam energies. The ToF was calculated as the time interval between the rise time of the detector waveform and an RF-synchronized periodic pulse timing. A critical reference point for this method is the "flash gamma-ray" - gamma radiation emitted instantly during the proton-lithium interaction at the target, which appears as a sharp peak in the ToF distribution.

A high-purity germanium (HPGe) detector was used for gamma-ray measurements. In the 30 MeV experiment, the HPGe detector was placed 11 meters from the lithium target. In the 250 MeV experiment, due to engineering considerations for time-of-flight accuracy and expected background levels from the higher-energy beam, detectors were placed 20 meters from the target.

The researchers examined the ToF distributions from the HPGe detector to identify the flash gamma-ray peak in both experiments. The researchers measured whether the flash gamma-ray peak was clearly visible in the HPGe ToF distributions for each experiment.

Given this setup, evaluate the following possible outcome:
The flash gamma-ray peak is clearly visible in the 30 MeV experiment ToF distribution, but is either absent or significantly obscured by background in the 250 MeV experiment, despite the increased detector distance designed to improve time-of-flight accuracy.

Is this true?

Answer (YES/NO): YES